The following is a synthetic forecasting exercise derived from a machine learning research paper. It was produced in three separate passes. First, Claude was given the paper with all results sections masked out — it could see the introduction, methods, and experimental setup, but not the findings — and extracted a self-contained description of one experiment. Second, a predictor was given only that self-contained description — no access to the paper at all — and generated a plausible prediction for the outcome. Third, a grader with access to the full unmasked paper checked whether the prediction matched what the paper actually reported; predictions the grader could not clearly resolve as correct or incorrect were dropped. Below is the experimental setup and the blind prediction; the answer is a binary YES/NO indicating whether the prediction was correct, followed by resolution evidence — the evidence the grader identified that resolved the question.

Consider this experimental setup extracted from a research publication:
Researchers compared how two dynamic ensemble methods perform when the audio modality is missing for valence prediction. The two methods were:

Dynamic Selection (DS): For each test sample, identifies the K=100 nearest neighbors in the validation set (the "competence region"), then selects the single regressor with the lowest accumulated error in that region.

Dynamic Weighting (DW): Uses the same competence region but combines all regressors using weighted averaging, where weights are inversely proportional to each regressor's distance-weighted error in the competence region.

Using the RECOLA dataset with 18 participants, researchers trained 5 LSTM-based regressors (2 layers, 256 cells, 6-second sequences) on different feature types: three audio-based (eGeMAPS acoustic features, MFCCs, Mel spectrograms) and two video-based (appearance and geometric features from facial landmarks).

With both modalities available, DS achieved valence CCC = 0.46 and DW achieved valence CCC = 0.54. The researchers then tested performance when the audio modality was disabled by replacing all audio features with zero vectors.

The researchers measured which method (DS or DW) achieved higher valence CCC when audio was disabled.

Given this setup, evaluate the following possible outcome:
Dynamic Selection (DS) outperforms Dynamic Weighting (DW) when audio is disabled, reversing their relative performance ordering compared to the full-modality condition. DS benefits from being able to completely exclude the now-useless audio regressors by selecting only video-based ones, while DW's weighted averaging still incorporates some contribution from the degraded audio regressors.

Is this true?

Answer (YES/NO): NO